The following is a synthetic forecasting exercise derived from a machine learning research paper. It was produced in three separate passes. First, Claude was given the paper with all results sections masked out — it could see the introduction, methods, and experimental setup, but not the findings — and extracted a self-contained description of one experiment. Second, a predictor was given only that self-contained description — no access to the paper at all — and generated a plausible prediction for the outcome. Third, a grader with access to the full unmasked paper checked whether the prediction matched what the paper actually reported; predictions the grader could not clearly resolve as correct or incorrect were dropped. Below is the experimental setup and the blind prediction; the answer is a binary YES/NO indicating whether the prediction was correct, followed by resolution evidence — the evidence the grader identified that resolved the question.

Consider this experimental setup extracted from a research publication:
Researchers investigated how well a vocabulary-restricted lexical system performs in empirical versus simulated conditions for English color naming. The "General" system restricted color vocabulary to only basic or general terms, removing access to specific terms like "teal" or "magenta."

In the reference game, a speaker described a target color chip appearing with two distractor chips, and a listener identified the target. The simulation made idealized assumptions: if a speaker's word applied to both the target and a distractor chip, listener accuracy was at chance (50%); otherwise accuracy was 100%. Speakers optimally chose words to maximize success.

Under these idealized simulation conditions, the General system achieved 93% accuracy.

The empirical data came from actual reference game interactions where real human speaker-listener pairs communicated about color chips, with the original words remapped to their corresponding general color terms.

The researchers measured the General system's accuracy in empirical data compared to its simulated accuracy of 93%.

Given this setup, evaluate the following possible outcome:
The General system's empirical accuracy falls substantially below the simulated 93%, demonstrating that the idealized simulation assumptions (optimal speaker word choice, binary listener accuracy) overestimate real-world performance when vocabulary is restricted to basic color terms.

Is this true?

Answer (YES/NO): YES